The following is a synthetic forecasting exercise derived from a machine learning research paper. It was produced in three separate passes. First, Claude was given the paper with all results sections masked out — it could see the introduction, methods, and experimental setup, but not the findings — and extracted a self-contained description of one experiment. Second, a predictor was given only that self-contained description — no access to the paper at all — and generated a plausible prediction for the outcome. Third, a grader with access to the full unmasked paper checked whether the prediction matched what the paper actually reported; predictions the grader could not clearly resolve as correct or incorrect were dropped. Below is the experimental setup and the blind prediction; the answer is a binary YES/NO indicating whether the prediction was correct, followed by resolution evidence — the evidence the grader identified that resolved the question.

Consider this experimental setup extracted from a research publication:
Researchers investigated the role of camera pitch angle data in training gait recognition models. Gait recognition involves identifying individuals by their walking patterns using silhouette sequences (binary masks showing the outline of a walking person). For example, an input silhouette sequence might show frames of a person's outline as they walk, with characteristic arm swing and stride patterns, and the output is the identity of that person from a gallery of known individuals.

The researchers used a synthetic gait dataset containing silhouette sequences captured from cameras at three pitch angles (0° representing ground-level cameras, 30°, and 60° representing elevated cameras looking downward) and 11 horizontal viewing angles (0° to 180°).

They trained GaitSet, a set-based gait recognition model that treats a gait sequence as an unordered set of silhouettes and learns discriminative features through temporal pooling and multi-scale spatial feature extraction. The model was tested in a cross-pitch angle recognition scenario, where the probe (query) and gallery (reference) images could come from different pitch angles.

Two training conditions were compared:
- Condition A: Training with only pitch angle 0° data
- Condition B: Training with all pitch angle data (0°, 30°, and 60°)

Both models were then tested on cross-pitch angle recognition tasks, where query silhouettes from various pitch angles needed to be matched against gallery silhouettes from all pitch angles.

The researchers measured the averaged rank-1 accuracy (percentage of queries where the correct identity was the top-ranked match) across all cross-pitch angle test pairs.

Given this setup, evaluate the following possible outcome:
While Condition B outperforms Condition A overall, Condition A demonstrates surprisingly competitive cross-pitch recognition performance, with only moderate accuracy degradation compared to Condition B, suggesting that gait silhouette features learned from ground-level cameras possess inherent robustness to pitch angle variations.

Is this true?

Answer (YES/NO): NO